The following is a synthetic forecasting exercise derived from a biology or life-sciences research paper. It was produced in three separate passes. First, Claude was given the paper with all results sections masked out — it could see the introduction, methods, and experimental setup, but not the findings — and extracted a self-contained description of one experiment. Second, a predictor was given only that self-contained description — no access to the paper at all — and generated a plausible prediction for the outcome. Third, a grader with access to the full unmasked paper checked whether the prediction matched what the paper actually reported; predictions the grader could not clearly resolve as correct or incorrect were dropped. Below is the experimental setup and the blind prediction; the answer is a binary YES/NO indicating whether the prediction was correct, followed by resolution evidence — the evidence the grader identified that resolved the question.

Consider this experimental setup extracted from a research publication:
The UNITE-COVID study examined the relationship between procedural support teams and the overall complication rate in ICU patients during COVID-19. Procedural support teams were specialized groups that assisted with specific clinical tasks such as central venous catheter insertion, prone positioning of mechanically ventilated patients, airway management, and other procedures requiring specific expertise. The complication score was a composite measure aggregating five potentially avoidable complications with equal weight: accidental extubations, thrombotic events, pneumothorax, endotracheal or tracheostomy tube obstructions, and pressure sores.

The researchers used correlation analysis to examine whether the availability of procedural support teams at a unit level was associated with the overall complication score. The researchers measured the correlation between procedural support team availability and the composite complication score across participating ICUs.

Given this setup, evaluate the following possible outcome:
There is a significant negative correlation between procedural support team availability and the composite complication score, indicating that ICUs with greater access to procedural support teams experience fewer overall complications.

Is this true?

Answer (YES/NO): YES